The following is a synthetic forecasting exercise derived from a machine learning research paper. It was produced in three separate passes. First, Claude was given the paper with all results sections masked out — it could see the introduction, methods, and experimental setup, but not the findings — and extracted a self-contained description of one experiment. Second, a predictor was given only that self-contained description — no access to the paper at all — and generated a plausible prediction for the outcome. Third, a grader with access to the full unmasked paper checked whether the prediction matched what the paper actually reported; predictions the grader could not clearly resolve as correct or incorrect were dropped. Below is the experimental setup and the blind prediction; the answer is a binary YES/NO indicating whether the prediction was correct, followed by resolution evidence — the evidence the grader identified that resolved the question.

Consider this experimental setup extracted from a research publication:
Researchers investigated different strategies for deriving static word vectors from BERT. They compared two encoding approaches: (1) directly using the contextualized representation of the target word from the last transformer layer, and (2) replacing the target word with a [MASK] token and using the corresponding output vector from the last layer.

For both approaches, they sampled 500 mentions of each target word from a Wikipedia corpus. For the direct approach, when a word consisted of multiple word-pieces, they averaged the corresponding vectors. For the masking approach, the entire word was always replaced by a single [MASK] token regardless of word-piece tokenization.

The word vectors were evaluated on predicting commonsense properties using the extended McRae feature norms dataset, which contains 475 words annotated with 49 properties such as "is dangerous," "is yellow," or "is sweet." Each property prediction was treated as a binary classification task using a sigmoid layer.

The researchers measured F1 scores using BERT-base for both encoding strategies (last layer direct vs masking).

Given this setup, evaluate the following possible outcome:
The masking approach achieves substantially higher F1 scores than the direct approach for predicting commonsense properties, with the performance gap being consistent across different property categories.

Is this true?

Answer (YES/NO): NO